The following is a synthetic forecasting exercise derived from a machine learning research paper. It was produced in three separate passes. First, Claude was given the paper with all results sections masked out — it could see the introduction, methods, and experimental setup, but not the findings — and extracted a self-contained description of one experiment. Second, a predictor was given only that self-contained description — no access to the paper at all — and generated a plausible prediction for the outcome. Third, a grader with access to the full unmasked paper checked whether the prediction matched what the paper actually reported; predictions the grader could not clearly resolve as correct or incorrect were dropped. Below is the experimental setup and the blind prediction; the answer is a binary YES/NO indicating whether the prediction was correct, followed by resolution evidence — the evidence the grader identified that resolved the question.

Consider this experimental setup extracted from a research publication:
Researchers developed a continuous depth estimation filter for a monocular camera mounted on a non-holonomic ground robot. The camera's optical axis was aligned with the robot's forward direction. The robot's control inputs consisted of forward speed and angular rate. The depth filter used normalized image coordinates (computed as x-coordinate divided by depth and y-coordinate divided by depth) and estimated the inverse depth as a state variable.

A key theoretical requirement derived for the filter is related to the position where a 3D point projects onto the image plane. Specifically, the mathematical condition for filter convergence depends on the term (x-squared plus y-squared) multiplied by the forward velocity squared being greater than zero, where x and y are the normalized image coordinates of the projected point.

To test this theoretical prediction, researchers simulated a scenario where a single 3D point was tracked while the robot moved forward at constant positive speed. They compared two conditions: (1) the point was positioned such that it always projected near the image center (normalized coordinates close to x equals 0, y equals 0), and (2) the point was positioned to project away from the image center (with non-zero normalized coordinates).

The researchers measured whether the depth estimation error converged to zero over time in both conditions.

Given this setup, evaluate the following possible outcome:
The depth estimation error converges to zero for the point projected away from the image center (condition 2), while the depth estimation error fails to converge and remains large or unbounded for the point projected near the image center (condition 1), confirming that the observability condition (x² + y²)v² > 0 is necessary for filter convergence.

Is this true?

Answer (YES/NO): YES